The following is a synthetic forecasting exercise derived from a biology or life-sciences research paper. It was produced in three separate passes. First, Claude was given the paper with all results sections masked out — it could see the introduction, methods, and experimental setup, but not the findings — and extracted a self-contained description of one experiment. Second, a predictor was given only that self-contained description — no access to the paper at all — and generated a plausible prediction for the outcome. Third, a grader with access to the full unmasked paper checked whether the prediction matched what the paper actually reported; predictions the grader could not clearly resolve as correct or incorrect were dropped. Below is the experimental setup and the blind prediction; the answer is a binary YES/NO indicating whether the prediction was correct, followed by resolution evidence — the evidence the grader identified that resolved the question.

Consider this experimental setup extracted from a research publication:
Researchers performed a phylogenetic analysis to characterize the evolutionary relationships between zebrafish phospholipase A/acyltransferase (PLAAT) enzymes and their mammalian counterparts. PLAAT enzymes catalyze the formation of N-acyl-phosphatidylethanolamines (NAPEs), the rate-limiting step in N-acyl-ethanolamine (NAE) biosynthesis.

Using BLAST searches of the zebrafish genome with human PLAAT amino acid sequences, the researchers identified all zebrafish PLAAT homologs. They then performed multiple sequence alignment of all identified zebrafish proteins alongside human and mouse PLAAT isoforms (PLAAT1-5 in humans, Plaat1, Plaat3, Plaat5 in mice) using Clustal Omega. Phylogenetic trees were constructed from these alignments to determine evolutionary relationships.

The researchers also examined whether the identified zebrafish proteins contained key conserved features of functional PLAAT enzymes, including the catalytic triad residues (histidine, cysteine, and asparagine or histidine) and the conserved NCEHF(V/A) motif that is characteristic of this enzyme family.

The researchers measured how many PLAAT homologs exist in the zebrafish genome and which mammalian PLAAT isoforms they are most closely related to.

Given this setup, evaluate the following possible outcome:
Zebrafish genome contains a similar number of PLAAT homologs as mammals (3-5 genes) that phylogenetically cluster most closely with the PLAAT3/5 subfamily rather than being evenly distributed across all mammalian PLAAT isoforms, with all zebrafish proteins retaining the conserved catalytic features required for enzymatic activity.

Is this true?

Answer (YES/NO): NO